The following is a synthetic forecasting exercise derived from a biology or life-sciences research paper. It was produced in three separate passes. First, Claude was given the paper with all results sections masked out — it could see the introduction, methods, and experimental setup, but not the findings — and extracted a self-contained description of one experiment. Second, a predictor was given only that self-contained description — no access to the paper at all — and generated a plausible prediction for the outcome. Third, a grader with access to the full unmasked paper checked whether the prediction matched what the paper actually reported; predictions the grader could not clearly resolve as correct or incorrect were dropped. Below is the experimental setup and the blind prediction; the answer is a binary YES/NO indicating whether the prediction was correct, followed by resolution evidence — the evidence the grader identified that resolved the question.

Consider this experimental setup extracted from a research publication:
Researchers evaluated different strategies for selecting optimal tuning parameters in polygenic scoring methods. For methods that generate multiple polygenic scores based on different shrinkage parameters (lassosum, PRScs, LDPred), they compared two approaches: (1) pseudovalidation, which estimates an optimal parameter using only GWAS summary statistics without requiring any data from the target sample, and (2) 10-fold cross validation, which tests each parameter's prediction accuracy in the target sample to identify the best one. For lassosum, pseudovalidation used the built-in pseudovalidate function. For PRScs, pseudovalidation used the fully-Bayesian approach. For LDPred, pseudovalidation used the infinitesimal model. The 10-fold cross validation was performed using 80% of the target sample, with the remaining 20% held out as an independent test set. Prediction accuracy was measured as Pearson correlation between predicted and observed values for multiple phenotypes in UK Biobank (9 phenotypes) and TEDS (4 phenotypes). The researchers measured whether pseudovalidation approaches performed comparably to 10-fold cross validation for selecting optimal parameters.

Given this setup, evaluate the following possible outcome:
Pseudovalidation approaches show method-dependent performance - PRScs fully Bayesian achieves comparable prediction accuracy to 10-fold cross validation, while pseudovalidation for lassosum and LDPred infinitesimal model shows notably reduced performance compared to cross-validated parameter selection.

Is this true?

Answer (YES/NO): YES